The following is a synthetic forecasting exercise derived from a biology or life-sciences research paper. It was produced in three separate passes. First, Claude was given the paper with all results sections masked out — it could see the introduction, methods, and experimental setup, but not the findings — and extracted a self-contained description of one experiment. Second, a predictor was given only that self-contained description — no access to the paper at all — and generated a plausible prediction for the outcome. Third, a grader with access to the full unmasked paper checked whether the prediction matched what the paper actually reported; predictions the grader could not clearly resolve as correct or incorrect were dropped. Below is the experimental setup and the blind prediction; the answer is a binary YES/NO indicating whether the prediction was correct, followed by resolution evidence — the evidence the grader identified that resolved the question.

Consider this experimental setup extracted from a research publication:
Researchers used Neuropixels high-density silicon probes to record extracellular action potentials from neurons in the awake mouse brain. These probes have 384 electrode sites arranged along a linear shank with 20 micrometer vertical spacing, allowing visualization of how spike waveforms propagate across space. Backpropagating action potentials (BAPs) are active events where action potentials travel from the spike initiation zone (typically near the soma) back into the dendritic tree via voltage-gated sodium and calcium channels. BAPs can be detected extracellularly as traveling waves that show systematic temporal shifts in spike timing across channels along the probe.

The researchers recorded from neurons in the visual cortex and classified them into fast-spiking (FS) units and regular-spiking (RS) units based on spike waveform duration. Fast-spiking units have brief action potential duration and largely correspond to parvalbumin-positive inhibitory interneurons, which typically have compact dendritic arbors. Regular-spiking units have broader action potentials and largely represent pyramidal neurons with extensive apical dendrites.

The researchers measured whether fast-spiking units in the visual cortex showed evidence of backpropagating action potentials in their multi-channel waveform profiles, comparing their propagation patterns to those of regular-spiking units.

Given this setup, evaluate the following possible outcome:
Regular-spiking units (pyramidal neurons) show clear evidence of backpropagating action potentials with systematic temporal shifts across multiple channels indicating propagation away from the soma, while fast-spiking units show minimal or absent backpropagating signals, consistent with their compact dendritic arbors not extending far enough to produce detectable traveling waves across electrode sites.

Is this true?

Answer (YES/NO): YES